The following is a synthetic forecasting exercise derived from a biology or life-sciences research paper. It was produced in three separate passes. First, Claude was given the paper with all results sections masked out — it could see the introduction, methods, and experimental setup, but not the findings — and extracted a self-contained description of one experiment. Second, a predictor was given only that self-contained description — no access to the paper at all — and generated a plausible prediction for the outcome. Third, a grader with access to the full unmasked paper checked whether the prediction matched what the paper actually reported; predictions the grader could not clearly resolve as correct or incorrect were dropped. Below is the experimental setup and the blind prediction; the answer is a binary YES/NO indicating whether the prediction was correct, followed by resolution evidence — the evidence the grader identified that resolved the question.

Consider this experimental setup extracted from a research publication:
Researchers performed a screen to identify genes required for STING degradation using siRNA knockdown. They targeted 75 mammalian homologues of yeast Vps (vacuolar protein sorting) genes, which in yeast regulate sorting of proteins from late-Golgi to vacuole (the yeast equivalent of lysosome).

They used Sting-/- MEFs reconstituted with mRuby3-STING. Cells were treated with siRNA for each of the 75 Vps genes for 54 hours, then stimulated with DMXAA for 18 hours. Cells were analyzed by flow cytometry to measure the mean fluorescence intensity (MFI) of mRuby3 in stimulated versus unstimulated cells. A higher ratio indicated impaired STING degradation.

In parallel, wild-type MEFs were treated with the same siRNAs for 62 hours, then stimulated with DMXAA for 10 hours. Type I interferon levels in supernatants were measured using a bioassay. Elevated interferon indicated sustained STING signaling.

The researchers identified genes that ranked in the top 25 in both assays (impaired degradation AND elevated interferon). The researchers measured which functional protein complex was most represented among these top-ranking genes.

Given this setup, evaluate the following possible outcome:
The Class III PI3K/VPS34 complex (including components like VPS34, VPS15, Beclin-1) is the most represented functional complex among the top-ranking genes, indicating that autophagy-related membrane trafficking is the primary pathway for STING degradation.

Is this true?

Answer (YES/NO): NO